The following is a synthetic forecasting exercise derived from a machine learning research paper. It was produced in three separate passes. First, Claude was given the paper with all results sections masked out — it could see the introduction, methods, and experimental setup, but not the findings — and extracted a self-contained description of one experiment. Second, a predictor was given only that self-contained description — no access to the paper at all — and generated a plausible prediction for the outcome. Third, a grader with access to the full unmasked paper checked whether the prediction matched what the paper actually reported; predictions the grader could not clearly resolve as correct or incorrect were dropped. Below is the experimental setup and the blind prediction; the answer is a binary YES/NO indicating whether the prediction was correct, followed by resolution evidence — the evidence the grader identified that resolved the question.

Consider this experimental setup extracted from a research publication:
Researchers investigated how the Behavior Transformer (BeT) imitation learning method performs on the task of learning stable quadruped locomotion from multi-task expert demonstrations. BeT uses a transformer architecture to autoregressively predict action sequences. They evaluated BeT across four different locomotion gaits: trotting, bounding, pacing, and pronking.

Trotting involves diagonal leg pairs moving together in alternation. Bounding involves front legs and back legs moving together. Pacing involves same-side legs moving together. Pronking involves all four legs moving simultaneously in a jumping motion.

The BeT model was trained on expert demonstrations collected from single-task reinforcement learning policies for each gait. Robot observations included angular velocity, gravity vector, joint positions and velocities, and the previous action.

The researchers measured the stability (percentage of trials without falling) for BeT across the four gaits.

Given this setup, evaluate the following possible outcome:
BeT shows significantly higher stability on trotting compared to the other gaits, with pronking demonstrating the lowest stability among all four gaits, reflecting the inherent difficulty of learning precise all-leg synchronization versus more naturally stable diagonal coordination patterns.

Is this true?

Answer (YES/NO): NO